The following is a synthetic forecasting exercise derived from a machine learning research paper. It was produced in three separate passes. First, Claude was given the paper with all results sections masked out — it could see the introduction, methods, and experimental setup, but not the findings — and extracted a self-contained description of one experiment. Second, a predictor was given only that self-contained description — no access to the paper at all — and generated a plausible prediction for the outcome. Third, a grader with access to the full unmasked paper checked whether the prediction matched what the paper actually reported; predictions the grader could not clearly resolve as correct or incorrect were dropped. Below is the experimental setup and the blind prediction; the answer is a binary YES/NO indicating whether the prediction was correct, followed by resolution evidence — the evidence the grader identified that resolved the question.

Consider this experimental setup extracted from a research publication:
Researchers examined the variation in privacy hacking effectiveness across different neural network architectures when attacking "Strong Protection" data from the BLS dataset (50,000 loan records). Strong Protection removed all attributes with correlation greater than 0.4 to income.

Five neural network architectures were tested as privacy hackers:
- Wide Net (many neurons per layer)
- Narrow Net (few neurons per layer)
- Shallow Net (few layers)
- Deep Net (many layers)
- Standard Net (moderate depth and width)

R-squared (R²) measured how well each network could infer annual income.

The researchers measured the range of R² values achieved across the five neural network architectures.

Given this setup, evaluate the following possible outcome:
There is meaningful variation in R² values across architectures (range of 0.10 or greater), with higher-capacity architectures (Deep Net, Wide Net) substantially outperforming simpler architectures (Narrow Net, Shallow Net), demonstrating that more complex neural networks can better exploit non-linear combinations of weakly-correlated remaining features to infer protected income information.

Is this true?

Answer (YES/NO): NO